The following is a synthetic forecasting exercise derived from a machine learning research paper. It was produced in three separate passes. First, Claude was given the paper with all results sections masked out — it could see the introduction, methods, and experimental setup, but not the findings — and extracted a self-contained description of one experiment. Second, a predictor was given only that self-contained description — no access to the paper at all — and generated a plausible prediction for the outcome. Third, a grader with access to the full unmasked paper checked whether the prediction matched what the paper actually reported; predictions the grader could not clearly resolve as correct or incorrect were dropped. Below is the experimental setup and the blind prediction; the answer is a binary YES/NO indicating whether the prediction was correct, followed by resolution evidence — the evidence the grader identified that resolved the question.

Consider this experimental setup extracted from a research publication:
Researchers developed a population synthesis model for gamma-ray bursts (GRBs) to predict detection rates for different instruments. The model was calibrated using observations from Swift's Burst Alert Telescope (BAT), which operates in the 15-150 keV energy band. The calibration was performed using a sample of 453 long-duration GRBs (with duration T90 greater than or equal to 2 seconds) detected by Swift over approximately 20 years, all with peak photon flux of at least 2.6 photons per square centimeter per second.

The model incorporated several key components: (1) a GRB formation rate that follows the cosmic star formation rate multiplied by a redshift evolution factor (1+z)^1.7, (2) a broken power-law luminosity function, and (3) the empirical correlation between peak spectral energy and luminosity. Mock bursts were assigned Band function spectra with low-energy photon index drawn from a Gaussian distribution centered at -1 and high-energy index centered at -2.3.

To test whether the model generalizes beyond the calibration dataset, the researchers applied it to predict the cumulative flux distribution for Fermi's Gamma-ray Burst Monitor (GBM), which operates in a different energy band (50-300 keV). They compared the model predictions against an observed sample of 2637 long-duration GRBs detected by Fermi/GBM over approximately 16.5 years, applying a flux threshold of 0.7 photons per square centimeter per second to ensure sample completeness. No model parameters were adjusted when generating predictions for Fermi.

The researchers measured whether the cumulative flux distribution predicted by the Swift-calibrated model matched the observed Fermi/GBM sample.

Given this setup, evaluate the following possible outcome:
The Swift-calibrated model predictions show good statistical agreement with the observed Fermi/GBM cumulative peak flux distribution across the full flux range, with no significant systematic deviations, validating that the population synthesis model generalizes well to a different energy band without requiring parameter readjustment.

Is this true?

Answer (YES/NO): YES